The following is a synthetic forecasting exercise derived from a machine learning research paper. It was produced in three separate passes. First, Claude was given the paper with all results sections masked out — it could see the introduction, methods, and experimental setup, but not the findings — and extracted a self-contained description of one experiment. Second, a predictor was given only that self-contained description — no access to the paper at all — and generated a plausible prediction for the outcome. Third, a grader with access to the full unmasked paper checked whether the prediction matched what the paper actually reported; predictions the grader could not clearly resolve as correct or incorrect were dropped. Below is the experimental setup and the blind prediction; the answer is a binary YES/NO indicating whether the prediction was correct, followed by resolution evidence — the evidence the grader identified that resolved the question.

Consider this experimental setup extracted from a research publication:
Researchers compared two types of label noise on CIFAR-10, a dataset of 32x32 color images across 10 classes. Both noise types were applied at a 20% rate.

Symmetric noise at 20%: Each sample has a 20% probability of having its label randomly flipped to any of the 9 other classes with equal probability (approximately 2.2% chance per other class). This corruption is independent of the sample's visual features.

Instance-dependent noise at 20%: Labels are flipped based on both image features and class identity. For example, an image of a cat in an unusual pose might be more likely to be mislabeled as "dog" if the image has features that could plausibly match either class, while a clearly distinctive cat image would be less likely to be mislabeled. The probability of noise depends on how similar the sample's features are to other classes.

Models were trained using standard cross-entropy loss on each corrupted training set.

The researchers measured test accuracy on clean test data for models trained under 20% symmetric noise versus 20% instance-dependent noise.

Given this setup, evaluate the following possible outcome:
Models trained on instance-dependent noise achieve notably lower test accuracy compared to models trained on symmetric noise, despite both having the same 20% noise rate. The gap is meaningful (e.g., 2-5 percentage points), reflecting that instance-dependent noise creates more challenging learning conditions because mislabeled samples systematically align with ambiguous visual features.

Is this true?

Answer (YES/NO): NO